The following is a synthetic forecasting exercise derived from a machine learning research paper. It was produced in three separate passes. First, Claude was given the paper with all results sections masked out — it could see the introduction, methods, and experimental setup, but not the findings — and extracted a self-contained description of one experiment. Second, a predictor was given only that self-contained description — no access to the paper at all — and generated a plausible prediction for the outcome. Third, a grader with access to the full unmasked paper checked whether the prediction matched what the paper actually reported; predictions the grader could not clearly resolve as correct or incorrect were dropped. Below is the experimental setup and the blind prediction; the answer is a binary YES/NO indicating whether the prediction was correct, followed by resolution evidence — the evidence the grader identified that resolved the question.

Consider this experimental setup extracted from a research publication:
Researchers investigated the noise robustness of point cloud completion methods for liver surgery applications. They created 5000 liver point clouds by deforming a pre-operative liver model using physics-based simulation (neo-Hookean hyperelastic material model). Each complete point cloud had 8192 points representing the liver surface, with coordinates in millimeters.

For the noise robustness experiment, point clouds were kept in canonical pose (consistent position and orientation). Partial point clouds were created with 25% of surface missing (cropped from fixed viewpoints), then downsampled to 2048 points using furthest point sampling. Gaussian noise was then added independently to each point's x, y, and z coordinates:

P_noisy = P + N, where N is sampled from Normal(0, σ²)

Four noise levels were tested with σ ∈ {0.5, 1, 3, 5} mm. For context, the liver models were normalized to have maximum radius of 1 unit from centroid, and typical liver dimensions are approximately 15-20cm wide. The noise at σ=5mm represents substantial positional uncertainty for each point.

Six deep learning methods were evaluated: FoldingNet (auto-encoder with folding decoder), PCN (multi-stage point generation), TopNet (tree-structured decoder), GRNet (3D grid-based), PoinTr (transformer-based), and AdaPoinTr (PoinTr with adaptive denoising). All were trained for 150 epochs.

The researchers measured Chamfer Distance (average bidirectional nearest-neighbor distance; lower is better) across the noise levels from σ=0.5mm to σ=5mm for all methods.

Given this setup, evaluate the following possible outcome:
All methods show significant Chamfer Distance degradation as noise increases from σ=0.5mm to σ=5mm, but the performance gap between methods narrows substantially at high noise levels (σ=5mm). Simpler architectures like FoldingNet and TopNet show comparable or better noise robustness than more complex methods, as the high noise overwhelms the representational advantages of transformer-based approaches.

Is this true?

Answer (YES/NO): NO